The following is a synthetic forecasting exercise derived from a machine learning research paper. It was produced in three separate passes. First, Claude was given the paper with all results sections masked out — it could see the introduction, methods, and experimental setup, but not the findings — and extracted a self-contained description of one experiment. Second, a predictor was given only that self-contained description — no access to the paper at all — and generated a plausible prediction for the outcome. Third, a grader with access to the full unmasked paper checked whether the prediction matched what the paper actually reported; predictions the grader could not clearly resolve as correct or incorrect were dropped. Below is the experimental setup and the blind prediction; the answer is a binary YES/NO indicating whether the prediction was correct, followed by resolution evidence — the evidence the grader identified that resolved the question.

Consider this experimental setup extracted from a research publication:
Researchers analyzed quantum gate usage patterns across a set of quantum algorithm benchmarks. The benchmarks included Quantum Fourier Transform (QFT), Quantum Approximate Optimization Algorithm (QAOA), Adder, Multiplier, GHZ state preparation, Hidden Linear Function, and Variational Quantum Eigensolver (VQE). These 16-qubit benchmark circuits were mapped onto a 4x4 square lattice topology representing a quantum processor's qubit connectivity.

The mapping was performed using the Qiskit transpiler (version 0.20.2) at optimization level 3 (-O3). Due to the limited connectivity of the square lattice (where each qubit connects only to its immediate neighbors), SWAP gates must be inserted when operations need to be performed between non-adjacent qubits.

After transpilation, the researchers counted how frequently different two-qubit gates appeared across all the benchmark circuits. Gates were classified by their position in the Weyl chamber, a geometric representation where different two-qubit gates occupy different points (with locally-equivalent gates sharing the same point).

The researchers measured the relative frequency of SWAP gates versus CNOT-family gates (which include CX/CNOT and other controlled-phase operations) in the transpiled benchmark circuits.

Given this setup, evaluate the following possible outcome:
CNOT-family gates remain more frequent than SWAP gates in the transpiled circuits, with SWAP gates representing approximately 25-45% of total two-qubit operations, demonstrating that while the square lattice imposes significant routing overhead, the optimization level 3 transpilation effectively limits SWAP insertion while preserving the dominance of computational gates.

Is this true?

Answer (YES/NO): NO